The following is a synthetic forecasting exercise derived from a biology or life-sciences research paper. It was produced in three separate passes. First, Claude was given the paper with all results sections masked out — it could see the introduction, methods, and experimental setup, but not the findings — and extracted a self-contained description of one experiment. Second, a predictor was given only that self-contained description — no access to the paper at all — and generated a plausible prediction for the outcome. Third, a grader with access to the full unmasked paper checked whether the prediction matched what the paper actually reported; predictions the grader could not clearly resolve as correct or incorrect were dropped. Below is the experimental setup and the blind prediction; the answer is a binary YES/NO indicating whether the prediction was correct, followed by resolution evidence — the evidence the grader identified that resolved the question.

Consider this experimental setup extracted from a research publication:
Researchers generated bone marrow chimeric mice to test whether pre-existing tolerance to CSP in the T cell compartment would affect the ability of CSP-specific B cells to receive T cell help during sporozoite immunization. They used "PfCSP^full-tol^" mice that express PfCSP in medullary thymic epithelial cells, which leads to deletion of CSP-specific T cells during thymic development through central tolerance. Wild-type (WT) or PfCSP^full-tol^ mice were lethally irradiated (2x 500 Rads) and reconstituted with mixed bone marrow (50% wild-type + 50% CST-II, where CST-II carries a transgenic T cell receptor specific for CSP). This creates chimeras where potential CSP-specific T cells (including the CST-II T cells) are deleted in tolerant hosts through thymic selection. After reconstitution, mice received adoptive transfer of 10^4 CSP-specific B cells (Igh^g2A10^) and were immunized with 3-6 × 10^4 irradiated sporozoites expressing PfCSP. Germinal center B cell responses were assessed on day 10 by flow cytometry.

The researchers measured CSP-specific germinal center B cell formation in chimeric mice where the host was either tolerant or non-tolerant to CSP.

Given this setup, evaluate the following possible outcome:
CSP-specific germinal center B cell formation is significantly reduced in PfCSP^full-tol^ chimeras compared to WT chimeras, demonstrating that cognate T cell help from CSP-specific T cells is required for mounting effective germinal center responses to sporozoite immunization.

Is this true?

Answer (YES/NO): NO